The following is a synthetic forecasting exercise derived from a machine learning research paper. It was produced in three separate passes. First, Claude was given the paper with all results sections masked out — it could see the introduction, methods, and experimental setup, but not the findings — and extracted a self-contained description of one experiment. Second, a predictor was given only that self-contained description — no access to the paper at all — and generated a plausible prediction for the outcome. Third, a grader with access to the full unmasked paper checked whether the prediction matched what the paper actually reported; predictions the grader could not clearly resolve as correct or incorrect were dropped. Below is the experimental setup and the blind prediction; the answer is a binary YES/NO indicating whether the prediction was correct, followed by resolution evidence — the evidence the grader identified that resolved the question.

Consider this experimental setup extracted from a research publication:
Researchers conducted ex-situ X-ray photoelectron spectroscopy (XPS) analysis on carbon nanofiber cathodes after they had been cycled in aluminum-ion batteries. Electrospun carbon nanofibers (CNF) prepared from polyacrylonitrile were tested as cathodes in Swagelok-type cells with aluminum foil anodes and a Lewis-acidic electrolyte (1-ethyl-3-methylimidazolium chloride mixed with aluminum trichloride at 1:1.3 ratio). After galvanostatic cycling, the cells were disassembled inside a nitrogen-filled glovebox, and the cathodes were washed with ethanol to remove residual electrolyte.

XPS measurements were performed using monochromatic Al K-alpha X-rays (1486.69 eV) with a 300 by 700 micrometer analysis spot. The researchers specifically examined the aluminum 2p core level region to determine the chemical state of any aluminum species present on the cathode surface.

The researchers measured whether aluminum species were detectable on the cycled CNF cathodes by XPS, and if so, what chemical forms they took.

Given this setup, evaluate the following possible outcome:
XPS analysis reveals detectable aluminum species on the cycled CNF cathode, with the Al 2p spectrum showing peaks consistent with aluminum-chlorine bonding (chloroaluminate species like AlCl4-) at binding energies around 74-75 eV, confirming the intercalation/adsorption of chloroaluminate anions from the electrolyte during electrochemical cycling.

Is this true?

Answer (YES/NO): NO